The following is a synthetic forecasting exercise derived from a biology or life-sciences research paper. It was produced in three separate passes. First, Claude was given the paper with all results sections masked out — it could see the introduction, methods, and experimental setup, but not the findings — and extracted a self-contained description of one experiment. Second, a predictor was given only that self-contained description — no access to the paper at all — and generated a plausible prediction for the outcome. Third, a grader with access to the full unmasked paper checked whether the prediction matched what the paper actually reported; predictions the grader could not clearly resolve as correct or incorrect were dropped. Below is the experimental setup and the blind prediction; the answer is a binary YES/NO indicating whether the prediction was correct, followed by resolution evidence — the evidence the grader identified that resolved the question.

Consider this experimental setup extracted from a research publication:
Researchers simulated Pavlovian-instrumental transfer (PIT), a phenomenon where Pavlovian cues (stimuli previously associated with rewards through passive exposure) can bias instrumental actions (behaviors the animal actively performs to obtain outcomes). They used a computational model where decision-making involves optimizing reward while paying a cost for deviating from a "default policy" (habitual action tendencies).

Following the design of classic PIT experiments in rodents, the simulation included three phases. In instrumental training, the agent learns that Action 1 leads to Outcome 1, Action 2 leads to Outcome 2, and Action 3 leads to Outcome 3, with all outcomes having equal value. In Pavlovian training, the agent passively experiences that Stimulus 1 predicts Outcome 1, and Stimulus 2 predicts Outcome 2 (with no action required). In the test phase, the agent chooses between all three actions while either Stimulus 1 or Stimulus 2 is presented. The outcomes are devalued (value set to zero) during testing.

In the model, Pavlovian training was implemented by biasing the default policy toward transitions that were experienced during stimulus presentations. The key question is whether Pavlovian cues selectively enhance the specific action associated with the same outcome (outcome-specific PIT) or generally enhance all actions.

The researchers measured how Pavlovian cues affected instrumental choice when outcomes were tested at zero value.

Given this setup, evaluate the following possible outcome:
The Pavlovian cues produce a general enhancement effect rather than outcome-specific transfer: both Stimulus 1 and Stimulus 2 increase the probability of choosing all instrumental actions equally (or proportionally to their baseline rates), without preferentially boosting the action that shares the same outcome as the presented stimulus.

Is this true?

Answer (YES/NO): NO